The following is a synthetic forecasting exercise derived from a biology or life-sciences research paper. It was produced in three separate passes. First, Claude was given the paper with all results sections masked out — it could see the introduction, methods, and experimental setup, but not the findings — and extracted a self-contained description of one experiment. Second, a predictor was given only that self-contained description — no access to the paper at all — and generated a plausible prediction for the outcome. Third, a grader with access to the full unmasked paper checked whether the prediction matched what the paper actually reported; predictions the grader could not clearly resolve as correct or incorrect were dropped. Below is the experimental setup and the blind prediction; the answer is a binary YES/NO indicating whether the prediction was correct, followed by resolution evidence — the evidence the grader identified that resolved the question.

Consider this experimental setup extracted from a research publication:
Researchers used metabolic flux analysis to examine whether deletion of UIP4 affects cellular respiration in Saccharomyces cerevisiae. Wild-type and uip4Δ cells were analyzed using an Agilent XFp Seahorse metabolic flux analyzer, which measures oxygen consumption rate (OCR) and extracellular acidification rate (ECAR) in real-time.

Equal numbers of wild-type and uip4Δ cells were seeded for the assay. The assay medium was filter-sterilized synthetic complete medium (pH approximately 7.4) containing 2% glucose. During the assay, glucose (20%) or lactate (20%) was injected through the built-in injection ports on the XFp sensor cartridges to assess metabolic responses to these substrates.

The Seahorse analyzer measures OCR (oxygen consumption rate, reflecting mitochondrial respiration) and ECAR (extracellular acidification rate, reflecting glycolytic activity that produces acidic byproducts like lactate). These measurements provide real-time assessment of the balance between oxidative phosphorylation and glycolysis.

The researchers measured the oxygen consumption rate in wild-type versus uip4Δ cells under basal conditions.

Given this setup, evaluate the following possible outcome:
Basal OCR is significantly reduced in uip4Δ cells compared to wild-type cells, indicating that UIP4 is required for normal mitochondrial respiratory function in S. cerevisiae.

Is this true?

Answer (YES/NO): YES